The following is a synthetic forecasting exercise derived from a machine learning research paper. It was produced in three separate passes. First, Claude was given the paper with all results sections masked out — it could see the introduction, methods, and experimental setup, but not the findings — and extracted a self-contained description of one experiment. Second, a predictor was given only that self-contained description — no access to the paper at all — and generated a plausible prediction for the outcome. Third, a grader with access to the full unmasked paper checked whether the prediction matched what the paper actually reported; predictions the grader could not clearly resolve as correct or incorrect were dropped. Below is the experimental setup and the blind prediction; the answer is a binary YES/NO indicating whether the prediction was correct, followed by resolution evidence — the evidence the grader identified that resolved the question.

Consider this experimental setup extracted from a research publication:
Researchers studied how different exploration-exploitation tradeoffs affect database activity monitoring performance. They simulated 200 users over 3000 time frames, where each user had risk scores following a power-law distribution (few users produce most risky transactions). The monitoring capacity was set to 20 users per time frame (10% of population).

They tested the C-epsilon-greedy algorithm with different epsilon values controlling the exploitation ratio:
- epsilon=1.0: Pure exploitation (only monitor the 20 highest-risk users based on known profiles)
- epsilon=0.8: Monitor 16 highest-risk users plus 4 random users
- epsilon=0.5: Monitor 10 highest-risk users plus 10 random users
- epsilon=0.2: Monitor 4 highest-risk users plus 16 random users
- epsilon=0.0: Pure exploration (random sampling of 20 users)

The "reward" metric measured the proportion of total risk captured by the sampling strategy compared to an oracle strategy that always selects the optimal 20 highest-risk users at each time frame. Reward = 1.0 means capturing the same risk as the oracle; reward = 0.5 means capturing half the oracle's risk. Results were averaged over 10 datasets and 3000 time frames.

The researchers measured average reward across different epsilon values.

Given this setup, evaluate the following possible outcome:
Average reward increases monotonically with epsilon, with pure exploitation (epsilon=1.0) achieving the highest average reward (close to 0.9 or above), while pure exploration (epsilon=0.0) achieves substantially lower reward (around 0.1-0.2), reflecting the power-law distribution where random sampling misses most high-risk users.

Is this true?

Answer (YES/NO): NO